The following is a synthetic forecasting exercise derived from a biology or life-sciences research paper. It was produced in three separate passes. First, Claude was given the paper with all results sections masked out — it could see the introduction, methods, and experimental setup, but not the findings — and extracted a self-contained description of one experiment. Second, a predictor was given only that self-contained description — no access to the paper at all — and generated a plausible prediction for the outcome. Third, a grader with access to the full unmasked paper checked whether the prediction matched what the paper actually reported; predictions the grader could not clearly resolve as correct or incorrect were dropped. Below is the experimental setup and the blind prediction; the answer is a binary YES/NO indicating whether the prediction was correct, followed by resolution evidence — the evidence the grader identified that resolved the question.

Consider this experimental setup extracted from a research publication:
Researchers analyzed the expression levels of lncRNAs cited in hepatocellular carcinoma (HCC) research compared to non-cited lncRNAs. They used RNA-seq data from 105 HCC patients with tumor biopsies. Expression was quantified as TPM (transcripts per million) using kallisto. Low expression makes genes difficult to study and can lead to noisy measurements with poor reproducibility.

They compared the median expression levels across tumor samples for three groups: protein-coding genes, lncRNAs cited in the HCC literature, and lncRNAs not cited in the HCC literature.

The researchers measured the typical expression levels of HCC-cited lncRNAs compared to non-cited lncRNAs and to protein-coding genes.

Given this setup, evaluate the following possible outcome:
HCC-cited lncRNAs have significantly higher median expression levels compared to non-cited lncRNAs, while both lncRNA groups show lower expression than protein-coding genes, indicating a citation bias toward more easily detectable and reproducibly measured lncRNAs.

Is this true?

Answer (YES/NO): YES